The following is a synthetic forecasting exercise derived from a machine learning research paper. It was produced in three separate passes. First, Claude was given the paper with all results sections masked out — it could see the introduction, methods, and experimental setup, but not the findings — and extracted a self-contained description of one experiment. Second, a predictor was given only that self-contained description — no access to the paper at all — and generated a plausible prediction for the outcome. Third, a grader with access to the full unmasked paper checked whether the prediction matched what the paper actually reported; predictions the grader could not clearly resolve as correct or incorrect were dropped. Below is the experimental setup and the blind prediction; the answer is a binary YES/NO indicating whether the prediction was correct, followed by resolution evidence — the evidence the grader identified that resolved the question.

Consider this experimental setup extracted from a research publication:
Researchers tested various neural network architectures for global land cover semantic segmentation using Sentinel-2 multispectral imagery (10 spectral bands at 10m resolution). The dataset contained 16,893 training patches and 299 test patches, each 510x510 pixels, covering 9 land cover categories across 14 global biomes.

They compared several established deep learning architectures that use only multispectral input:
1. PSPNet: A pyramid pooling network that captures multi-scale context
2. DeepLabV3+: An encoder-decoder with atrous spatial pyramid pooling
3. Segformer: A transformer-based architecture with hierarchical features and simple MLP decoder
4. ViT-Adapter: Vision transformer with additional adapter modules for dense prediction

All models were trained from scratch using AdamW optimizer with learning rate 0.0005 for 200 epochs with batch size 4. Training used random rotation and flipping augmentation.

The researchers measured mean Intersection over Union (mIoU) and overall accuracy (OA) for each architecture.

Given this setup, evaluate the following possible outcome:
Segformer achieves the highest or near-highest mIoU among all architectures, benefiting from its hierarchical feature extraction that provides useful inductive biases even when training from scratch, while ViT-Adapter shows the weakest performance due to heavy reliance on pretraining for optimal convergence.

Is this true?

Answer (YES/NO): NO